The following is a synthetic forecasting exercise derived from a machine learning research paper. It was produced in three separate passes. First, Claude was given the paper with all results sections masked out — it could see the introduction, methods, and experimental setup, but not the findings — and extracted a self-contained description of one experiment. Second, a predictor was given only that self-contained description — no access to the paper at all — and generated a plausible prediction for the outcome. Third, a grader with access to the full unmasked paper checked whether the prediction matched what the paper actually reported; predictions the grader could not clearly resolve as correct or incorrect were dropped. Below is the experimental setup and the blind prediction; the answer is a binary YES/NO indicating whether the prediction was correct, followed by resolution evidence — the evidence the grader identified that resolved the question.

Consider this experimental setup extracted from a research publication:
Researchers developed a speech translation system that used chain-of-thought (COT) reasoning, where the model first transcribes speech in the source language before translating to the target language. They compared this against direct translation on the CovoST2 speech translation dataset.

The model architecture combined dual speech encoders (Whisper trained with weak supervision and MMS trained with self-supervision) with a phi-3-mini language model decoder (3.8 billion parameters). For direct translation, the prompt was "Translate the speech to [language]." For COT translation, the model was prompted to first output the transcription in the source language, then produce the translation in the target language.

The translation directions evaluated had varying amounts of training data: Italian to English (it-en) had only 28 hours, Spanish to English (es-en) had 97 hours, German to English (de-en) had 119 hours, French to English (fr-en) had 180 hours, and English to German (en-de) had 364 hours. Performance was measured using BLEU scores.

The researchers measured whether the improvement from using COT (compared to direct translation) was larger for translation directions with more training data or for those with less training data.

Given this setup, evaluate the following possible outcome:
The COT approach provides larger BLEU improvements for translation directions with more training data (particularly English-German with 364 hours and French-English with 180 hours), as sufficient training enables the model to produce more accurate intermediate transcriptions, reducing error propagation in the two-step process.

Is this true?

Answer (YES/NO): NO